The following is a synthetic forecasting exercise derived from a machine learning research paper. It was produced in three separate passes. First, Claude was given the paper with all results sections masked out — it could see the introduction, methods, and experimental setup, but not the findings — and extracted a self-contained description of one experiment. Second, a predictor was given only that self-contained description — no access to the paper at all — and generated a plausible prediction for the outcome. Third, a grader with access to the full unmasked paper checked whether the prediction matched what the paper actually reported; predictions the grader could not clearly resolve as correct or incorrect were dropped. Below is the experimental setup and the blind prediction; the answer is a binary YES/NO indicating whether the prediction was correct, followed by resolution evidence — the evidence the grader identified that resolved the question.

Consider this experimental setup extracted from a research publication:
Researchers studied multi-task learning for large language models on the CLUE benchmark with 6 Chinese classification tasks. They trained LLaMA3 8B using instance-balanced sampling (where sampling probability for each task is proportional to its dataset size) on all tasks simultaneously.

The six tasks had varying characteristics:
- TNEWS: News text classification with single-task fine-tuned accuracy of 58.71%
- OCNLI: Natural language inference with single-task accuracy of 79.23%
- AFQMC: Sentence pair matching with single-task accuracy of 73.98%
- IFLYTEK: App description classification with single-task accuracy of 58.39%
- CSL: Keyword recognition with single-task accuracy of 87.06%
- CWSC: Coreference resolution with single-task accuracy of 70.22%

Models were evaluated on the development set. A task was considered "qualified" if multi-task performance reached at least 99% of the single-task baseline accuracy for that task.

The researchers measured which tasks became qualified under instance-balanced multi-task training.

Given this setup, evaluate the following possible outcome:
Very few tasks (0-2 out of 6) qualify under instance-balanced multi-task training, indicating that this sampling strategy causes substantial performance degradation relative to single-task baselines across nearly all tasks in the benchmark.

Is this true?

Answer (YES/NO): NO